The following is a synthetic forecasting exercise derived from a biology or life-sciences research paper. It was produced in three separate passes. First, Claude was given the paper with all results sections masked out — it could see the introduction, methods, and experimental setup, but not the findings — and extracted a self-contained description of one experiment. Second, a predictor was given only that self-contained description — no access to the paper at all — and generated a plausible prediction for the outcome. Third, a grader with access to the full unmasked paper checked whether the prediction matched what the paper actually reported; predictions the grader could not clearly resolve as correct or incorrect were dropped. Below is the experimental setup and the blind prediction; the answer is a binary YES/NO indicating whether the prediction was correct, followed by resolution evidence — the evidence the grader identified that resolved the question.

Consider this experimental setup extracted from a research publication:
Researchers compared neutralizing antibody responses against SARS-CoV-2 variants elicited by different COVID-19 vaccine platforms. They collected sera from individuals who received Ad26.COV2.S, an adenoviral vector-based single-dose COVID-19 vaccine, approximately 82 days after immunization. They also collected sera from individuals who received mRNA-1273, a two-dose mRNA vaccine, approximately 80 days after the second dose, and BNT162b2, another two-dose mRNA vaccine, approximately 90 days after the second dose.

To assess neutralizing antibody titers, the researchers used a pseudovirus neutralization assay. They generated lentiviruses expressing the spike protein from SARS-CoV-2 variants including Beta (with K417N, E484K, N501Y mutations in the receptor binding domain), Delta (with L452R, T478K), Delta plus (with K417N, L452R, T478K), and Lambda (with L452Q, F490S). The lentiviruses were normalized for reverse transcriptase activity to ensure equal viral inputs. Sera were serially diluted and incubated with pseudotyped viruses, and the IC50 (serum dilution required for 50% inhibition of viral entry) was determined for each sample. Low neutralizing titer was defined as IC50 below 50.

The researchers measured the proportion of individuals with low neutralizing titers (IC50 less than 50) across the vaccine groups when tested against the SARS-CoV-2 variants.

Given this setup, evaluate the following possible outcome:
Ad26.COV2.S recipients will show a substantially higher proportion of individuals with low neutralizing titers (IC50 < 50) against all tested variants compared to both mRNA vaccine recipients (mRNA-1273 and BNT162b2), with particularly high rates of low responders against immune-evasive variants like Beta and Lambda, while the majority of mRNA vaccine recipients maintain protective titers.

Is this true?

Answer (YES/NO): YES